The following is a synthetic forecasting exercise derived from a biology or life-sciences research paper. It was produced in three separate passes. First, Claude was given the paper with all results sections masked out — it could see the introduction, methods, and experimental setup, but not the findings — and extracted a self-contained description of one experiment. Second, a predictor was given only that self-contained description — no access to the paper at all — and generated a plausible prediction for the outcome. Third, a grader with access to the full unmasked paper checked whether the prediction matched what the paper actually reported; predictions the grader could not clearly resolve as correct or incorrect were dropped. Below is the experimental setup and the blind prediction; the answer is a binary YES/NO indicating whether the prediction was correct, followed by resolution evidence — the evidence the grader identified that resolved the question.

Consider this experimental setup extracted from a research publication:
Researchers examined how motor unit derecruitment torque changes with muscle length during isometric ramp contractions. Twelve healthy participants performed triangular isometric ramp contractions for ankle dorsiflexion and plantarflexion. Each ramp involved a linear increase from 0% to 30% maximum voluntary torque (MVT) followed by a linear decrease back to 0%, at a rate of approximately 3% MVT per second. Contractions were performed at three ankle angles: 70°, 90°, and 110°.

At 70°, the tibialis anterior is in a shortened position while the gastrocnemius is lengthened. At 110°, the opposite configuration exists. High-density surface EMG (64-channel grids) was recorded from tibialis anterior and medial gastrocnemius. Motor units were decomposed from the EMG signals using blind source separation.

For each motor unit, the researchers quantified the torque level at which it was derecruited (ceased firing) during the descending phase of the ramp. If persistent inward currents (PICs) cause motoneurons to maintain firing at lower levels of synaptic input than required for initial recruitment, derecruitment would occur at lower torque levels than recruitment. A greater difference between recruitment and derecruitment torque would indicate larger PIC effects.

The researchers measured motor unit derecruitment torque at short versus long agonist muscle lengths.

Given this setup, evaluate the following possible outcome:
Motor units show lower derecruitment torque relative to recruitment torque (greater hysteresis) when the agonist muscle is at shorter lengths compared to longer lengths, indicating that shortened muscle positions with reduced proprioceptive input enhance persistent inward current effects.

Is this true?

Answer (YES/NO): YES